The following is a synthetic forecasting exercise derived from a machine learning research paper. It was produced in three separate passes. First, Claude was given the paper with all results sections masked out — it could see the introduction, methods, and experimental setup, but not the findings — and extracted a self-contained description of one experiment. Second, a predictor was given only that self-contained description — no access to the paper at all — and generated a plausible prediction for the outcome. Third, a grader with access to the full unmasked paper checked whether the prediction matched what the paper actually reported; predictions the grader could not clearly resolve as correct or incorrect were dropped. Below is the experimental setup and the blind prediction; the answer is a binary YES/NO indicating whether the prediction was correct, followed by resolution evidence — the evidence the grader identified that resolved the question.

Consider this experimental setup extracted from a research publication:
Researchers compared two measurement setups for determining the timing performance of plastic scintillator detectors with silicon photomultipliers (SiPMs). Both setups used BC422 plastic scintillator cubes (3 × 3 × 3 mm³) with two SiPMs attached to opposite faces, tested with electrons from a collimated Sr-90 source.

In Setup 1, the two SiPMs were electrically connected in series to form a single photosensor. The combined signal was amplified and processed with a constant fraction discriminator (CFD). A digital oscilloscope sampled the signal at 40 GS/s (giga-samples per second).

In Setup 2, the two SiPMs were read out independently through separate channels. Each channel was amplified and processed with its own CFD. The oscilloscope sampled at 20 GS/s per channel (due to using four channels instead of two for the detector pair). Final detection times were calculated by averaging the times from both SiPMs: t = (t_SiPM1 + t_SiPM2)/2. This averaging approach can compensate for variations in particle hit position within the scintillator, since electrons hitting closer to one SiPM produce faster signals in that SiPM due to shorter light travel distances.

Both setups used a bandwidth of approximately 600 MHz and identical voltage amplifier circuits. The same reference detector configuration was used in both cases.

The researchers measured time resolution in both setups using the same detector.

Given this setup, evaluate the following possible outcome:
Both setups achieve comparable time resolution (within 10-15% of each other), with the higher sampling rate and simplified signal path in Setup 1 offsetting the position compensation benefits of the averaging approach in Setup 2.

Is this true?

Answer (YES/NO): YES